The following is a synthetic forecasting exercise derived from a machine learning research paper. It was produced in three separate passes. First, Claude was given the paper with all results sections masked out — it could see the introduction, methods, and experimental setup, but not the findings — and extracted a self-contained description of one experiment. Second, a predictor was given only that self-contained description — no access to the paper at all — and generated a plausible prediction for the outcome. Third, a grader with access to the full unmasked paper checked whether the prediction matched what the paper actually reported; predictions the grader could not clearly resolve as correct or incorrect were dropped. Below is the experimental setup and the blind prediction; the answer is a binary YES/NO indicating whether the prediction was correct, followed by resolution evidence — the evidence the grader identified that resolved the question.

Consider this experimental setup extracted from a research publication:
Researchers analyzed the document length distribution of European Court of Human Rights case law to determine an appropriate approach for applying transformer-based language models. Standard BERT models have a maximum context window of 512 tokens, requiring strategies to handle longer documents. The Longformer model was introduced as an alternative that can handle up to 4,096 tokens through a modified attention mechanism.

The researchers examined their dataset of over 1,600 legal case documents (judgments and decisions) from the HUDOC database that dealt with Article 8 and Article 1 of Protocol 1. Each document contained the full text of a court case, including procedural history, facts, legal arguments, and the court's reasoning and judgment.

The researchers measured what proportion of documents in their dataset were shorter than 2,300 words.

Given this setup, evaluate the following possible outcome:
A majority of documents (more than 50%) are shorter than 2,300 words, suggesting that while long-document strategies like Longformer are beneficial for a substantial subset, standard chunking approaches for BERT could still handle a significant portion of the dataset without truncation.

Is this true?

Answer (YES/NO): YES